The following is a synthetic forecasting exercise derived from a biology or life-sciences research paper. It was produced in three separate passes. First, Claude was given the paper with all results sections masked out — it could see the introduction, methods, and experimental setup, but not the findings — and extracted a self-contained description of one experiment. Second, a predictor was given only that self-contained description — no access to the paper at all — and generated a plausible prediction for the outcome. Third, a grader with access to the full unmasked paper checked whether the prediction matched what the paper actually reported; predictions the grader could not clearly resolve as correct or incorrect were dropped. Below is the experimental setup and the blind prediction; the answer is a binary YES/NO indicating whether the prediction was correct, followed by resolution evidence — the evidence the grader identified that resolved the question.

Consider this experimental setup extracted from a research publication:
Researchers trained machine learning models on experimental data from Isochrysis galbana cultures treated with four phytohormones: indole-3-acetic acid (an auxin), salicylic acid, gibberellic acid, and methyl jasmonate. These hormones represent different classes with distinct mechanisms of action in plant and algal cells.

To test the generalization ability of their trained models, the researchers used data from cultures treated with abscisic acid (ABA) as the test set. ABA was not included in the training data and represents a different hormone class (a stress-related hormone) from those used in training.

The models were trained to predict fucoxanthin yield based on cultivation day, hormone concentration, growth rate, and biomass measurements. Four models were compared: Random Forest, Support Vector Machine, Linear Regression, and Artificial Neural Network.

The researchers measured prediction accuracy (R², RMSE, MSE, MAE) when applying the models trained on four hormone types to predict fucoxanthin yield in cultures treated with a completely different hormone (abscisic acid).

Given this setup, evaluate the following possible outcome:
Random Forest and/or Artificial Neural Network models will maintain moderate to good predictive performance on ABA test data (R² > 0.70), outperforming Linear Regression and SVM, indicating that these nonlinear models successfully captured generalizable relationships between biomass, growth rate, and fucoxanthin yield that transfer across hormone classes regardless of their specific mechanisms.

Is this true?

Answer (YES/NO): YES